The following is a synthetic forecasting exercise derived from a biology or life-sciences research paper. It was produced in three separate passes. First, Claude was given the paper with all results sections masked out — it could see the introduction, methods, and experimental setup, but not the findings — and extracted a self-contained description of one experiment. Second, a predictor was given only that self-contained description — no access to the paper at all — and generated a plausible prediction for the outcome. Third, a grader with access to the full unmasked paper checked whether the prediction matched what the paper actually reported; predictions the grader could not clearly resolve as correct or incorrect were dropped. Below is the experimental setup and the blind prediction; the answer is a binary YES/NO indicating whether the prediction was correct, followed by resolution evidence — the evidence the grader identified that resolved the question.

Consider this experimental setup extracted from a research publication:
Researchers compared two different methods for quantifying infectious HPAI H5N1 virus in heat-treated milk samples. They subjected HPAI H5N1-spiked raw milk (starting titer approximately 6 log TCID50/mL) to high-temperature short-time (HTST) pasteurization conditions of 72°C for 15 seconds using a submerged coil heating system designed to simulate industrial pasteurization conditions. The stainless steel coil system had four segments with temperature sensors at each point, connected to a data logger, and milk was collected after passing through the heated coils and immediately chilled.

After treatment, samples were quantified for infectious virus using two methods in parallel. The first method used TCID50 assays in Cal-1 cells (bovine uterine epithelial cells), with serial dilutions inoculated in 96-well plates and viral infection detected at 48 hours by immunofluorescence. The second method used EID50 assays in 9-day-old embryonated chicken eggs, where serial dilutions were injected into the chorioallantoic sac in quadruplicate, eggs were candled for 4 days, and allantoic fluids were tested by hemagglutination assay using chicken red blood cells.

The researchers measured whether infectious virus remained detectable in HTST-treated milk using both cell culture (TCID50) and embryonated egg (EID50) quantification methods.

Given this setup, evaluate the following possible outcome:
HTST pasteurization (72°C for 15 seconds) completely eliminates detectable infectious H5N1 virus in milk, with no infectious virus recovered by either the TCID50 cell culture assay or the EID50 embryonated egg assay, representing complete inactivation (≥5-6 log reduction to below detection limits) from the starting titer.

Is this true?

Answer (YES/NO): YES